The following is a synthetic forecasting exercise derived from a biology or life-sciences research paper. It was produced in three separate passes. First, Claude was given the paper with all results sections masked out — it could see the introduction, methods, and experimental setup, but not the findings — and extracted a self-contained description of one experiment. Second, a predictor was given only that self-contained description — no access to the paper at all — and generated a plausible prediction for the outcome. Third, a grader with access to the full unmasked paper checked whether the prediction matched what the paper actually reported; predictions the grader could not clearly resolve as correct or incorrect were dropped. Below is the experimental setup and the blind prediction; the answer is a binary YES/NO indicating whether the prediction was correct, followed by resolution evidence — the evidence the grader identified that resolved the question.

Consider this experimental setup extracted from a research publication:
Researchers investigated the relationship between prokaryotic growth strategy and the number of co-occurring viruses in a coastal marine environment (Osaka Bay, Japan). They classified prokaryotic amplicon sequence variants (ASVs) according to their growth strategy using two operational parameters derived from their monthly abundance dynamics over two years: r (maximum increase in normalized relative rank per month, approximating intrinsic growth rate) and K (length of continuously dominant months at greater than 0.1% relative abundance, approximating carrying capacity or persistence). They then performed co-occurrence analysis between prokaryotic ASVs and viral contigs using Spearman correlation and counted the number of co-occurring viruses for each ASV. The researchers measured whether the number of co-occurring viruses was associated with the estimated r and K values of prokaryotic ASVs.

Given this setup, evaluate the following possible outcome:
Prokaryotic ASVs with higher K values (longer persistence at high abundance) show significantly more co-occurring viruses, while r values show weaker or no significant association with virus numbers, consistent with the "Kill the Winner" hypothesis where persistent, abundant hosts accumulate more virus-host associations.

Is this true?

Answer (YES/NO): NO